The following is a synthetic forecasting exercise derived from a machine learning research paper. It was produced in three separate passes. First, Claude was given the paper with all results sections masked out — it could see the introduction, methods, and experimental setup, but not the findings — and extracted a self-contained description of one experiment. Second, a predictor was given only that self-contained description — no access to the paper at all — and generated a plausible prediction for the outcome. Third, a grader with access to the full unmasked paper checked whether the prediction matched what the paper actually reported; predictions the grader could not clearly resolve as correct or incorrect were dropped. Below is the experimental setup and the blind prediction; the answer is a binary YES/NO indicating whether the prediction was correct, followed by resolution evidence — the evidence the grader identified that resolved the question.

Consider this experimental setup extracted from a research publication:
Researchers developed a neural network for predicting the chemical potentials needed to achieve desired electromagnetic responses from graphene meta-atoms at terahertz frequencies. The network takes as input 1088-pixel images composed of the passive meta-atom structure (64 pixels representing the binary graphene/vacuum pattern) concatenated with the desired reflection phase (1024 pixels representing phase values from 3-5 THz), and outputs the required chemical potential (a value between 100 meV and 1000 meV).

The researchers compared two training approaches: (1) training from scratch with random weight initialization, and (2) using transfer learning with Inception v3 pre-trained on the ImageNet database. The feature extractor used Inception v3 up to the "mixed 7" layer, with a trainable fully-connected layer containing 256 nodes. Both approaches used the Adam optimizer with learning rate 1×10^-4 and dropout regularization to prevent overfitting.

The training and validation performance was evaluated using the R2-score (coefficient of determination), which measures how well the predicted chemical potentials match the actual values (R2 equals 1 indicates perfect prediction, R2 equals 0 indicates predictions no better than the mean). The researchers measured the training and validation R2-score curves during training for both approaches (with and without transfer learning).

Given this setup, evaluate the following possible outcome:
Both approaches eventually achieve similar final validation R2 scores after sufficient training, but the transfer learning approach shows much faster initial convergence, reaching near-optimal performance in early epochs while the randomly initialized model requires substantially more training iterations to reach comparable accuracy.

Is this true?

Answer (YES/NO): NO